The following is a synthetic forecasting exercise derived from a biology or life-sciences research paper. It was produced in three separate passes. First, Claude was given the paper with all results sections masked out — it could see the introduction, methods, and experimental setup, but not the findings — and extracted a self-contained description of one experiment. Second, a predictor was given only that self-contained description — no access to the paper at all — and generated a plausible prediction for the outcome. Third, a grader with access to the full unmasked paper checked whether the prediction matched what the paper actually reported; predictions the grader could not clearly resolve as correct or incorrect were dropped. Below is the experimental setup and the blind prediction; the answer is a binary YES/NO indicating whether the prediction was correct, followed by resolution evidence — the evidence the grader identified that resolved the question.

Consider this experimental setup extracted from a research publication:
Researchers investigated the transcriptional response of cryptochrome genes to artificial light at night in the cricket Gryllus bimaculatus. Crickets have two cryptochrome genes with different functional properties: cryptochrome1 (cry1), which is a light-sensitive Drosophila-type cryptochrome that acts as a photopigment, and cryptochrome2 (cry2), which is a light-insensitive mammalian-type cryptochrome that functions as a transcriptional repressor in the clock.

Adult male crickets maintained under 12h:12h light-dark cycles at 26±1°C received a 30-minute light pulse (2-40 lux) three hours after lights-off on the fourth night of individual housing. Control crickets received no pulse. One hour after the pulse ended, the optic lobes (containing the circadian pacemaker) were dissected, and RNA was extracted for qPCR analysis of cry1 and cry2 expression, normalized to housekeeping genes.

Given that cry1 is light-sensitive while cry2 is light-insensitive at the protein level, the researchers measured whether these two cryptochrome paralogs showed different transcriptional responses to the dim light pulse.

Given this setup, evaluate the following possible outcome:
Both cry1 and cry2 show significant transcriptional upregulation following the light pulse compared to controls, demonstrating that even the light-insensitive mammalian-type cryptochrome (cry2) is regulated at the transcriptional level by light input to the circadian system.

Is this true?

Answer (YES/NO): NO